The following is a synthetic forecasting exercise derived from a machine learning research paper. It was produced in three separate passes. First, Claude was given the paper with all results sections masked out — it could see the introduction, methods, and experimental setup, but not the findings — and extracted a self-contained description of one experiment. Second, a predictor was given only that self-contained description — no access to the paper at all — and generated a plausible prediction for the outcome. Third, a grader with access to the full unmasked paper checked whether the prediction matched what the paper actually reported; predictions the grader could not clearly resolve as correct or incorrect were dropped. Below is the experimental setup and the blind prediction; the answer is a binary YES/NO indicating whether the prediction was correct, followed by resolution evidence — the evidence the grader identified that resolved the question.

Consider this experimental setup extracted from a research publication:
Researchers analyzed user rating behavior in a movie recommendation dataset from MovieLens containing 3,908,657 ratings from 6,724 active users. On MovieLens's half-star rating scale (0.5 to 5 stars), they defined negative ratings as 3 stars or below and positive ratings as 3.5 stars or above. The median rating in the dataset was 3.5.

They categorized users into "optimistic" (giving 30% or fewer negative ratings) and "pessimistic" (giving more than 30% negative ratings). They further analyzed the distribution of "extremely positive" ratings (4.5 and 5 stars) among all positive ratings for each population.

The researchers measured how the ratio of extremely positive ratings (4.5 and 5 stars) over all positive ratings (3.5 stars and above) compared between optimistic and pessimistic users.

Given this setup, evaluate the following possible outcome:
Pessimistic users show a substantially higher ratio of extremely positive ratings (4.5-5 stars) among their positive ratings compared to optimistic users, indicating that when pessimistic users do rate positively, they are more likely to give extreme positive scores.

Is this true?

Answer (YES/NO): NO